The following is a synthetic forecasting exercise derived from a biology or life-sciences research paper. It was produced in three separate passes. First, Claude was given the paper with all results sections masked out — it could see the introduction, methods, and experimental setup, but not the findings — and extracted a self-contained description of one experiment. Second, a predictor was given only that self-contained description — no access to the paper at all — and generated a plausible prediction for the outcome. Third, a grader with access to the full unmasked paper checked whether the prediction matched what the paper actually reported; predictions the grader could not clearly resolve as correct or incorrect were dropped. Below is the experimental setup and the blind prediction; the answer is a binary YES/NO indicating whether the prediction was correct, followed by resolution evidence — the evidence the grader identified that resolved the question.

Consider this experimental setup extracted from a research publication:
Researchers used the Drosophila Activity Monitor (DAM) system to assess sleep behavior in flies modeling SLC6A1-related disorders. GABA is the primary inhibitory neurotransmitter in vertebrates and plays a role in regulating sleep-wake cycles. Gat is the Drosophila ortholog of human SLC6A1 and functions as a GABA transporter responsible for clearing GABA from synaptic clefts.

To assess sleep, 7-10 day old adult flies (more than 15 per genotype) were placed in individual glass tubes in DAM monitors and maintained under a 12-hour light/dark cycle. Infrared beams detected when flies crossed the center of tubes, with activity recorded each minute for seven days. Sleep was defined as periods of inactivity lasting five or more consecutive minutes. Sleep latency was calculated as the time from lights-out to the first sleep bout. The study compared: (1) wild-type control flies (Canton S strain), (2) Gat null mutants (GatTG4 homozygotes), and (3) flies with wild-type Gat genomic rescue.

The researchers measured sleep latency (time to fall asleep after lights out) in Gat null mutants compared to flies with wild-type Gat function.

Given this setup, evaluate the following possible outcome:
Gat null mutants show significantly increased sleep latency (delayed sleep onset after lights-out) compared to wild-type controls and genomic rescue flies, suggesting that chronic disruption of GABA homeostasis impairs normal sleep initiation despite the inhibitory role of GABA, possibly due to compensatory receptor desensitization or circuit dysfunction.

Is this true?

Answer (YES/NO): NO